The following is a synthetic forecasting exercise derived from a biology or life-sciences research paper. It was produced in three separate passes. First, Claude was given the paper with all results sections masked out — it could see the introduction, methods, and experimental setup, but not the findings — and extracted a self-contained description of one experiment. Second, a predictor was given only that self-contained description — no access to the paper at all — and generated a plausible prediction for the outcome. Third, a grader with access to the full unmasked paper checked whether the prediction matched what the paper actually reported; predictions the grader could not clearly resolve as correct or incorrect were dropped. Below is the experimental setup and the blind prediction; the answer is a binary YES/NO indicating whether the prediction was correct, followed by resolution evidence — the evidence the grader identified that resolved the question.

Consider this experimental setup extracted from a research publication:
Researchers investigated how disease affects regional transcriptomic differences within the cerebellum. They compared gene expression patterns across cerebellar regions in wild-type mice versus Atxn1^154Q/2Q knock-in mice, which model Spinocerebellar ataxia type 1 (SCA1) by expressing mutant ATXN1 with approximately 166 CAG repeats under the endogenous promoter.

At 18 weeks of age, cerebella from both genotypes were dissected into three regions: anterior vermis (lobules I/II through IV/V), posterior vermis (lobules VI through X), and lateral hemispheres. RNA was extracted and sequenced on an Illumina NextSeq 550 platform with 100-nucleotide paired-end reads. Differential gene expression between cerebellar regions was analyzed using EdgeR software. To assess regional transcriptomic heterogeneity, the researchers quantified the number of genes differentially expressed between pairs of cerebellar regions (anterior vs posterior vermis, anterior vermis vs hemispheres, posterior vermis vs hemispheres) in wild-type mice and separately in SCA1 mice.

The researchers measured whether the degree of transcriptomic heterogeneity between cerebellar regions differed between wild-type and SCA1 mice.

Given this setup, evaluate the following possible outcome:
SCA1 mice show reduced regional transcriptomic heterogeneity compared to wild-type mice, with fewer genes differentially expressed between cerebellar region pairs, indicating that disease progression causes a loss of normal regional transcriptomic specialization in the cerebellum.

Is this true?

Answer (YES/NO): YES